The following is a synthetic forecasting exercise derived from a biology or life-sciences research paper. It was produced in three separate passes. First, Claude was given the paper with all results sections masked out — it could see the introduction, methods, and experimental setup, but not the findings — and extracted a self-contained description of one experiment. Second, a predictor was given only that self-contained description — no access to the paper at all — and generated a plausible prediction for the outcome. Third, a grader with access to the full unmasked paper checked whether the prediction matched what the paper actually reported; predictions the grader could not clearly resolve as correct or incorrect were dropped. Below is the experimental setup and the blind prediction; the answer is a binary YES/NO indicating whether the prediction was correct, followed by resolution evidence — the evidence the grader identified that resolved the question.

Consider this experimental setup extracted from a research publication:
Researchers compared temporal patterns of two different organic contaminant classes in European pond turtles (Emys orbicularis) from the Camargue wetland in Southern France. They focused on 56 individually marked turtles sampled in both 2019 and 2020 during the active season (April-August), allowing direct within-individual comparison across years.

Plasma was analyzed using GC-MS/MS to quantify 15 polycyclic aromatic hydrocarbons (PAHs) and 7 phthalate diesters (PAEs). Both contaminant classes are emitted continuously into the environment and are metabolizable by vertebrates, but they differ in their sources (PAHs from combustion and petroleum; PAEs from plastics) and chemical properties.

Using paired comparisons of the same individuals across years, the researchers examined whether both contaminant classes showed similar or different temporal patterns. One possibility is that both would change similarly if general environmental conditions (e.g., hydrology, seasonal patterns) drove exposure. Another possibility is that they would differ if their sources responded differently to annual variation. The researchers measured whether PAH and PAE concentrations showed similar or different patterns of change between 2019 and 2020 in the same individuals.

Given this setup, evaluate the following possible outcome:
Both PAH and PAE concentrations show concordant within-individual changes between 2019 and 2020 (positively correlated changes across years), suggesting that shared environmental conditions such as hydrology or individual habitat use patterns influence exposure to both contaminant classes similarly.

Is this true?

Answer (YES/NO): NO